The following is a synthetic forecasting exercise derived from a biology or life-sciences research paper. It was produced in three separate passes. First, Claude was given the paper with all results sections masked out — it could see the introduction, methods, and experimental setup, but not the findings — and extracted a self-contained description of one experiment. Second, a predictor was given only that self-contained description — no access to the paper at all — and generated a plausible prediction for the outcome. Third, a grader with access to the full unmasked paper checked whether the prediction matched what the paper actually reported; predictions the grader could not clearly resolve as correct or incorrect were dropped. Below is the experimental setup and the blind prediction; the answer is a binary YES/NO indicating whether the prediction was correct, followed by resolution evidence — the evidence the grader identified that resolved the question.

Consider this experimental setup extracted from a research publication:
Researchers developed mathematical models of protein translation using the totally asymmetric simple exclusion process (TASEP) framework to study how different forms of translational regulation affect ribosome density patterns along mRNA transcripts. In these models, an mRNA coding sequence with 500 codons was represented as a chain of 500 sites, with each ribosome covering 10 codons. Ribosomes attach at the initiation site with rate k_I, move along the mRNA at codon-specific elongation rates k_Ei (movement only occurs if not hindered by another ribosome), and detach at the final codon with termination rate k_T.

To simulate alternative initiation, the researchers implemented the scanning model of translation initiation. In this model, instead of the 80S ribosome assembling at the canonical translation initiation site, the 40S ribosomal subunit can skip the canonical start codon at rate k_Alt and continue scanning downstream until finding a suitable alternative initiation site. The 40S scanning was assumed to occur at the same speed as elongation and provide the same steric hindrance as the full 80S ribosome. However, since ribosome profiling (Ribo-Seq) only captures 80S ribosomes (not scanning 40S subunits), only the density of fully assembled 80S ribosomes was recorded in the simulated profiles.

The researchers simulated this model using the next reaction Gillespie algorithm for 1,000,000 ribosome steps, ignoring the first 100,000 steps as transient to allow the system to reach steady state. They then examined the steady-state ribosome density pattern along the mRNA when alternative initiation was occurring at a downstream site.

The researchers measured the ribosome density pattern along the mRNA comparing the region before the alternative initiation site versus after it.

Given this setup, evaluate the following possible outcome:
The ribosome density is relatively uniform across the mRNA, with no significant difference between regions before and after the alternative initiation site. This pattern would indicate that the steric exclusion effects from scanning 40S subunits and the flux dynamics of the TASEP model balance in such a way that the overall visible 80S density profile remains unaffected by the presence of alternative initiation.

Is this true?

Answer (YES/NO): NO